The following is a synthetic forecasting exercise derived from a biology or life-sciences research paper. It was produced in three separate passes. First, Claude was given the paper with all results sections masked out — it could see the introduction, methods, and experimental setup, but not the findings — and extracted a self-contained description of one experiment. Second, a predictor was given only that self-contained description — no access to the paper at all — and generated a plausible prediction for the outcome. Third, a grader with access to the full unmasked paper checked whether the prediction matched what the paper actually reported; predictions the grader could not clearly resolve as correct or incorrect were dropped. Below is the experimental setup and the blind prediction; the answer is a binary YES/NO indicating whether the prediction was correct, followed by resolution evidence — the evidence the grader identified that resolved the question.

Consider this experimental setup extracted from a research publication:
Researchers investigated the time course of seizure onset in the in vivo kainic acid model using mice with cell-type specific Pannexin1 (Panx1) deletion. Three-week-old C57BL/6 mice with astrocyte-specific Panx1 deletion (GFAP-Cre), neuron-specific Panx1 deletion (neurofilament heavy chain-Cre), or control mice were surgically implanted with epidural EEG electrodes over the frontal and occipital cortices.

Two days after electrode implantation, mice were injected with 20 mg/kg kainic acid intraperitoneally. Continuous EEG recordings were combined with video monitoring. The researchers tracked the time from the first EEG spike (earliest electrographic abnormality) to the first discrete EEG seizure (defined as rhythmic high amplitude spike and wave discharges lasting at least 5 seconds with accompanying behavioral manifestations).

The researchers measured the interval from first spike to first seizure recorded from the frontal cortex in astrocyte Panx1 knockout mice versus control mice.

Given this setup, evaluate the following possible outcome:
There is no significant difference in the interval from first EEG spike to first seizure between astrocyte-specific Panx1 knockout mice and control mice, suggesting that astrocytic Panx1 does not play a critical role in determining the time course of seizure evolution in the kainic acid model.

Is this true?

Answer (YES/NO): YES